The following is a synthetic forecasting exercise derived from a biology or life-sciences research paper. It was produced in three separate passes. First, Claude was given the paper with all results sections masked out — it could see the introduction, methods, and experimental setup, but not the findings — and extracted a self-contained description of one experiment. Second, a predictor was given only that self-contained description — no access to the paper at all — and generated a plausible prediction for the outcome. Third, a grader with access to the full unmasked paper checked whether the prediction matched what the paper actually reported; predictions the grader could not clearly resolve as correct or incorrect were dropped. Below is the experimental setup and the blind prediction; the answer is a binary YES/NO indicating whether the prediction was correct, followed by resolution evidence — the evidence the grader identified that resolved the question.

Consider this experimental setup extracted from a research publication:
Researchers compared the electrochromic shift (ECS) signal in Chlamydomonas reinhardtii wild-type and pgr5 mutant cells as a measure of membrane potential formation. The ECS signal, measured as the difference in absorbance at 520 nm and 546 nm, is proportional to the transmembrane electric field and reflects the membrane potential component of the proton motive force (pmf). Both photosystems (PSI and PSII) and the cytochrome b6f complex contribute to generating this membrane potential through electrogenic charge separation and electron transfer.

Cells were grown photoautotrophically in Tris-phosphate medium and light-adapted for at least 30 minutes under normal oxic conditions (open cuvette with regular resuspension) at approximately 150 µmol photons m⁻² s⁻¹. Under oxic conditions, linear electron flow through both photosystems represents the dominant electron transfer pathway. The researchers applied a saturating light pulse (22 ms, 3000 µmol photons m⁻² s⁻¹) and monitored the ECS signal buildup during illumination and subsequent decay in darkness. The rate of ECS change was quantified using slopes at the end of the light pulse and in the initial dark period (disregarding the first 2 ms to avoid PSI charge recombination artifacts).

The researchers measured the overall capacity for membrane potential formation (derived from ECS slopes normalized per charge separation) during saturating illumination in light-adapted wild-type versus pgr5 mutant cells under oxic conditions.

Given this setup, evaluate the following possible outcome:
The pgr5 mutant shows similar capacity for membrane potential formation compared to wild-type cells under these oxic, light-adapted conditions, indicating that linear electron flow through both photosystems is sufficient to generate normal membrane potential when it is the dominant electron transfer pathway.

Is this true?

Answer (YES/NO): YES